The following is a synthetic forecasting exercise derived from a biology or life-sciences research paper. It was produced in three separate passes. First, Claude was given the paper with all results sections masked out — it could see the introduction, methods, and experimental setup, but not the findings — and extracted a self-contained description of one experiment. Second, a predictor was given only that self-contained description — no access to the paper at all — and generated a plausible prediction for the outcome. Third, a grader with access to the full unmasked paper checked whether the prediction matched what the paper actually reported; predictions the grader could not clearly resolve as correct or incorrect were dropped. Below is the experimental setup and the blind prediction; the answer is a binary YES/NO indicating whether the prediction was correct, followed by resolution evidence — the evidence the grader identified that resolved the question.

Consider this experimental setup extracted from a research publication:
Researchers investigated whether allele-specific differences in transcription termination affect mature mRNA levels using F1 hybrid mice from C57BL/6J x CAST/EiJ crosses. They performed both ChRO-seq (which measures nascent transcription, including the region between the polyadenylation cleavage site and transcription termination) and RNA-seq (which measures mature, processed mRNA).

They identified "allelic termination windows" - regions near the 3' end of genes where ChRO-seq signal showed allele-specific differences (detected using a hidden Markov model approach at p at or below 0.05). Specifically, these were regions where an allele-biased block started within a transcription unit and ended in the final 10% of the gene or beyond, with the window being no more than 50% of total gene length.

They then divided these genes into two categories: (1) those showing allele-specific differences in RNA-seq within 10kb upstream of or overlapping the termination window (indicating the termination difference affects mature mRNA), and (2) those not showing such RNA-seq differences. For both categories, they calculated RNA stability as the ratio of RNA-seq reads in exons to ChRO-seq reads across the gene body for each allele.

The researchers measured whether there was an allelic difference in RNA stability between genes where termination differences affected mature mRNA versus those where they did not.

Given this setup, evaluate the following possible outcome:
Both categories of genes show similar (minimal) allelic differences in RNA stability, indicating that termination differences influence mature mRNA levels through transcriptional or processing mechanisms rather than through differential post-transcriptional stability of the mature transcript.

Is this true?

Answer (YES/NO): NO